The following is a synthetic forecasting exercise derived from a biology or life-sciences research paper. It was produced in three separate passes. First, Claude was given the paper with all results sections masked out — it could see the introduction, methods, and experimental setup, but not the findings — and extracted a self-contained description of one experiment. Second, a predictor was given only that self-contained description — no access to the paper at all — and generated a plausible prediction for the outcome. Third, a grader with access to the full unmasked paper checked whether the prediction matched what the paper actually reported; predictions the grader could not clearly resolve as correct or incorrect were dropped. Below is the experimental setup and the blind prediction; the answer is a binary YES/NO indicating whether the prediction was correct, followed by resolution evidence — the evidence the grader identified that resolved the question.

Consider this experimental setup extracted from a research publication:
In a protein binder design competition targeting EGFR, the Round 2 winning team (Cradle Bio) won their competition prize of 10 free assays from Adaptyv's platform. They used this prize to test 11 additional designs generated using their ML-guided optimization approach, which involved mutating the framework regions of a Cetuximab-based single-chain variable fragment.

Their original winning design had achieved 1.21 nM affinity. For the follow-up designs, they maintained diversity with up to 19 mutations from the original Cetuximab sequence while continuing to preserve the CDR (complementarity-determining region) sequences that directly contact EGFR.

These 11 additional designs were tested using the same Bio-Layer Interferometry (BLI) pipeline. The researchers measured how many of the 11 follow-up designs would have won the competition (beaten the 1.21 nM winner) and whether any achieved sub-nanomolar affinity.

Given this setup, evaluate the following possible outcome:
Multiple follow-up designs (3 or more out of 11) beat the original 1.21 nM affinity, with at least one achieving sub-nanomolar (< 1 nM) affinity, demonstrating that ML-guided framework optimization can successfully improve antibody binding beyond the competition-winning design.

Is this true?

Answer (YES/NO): YES